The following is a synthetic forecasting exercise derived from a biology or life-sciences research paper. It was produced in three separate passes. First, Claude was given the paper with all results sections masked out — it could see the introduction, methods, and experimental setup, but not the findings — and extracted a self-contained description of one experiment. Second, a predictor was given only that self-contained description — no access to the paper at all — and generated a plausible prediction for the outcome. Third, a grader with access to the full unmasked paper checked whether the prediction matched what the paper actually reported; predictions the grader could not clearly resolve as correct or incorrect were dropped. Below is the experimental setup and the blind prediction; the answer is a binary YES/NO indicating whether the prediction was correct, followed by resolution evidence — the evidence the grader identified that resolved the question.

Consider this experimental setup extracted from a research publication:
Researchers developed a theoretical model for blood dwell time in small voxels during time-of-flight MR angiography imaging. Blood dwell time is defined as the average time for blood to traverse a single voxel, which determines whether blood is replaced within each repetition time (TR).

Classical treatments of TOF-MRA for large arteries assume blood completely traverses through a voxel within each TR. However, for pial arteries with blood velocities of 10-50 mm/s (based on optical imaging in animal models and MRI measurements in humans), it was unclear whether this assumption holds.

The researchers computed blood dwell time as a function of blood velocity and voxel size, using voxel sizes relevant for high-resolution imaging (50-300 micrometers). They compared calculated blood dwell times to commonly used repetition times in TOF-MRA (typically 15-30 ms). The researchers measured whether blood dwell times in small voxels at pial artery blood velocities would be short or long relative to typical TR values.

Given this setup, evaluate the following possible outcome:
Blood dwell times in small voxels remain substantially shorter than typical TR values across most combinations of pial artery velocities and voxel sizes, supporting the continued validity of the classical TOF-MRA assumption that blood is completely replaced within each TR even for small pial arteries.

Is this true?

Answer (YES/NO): YES